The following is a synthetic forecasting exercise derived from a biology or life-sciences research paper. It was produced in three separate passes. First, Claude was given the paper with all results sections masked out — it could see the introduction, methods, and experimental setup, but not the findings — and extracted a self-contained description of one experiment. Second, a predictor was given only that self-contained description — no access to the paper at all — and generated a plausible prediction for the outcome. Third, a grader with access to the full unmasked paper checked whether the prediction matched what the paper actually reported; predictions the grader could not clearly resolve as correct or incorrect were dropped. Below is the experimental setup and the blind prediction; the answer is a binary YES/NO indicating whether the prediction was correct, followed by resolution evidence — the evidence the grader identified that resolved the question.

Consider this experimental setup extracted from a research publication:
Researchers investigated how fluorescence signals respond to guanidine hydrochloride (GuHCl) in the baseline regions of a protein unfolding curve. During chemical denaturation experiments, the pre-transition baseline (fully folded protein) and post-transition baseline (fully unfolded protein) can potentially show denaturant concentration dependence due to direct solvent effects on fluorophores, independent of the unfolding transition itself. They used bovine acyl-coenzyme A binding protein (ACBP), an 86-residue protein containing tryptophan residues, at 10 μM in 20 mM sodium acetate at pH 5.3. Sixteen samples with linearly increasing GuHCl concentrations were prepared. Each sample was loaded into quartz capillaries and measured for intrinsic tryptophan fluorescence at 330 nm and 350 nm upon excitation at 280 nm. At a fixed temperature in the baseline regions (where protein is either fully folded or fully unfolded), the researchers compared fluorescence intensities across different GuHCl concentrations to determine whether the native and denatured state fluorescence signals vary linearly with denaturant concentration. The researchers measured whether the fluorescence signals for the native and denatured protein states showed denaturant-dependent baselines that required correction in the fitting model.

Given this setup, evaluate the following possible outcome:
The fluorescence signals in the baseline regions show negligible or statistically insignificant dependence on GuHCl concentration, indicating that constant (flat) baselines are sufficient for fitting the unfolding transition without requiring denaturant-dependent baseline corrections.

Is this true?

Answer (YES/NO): NO